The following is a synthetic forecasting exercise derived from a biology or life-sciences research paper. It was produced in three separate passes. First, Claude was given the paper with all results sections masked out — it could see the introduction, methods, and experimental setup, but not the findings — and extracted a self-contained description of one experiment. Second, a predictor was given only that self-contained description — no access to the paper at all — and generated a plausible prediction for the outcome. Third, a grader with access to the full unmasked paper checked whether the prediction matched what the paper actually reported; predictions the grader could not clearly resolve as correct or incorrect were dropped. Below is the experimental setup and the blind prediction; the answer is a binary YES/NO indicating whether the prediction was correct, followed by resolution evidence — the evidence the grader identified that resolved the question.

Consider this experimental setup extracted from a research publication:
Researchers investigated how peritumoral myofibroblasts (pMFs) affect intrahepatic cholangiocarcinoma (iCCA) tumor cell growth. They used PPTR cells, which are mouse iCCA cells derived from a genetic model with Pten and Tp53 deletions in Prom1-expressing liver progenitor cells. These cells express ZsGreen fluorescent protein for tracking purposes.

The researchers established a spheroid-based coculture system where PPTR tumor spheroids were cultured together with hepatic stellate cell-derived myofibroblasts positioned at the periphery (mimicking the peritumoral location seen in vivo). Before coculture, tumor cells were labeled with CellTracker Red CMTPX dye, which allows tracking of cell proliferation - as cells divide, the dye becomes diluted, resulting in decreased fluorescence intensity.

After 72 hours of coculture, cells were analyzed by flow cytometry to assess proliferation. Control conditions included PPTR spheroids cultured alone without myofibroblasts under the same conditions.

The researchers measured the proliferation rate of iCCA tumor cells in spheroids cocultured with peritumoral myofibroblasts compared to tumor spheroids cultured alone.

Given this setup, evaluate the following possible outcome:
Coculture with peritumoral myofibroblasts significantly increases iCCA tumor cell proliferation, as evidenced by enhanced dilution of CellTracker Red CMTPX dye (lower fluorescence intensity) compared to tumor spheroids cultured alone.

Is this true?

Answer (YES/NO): NO